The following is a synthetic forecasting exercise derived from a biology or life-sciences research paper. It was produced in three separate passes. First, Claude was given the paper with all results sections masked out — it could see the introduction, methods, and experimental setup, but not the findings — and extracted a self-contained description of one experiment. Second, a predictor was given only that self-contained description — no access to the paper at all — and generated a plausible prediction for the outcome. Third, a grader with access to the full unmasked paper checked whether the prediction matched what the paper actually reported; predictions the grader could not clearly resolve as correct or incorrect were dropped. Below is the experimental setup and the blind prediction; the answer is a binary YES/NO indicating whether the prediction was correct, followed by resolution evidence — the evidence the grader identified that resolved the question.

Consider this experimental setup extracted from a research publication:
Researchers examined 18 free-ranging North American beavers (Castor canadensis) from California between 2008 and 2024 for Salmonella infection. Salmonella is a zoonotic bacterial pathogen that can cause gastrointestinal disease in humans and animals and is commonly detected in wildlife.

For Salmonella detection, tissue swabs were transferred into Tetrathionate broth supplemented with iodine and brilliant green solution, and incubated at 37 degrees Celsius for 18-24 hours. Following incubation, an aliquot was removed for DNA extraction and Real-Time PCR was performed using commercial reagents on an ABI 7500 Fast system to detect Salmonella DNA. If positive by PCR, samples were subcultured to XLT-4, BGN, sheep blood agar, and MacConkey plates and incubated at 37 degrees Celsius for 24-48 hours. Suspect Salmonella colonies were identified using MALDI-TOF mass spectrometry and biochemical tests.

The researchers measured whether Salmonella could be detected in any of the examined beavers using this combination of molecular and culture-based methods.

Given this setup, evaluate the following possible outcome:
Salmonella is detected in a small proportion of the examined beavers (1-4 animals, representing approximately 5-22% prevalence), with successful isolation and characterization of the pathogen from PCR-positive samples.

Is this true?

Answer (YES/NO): NO